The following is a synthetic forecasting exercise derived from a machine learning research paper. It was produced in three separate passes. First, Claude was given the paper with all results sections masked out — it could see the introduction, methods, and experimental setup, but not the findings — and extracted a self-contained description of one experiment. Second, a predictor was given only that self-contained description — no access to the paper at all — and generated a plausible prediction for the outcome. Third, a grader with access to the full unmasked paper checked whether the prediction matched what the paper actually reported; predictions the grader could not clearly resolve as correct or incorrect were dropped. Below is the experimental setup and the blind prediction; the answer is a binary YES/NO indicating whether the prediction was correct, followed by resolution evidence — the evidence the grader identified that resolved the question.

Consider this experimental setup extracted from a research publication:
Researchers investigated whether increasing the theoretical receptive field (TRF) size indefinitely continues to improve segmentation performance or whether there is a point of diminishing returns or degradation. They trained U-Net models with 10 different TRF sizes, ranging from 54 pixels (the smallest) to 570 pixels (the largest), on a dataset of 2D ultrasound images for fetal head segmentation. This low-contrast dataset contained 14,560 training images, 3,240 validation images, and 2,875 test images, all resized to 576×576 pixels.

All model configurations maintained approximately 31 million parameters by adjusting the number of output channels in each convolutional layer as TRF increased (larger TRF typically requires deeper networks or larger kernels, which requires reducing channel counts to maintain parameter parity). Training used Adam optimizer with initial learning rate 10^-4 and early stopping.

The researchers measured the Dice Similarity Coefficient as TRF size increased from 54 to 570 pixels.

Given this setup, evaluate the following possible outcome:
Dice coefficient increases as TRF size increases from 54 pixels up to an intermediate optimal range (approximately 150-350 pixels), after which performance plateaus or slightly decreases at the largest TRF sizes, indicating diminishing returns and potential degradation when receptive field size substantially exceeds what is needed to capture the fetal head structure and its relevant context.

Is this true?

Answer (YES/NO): NO